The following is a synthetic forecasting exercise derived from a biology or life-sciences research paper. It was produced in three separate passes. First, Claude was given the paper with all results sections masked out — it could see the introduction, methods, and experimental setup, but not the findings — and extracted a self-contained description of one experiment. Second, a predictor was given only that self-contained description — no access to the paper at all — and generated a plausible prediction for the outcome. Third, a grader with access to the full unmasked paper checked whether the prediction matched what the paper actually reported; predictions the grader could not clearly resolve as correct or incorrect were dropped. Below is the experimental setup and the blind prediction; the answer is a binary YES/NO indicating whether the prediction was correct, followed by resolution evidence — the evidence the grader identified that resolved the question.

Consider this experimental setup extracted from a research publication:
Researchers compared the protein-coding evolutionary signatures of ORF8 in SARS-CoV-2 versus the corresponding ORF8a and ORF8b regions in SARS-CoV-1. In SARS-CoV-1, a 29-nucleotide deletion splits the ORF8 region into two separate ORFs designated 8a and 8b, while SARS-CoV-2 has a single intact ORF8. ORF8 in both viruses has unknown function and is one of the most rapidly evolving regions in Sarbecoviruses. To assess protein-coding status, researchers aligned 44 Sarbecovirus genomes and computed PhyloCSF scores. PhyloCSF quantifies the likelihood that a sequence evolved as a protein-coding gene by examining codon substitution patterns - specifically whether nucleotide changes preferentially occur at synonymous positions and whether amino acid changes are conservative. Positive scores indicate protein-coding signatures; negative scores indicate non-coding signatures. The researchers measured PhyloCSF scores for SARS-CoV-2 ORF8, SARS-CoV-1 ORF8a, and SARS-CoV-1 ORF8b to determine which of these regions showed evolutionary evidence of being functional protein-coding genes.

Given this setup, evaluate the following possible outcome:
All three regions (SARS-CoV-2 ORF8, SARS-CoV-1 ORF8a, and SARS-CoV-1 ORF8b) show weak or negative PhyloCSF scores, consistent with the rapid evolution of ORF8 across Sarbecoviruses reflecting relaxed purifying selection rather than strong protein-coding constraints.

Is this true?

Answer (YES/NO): NO